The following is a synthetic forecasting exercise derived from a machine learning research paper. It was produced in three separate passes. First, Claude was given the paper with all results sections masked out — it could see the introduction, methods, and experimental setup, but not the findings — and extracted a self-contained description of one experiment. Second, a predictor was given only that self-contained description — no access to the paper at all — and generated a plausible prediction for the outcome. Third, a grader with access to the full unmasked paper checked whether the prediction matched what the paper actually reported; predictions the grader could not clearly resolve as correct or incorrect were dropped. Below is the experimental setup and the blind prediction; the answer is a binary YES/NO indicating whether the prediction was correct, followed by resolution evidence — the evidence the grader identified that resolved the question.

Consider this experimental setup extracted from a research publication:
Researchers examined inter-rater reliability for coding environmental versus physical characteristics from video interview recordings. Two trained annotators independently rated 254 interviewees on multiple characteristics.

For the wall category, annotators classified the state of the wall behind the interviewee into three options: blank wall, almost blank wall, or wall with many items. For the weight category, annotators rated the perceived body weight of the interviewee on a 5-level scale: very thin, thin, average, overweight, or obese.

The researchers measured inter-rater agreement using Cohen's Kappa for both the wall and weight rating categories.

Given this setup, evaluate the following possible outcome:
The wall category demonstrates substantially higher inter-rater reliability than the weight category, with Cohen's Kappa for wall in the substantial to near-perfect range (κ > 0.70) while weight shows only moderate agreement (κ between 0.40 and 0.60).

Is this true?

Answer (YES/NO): NO